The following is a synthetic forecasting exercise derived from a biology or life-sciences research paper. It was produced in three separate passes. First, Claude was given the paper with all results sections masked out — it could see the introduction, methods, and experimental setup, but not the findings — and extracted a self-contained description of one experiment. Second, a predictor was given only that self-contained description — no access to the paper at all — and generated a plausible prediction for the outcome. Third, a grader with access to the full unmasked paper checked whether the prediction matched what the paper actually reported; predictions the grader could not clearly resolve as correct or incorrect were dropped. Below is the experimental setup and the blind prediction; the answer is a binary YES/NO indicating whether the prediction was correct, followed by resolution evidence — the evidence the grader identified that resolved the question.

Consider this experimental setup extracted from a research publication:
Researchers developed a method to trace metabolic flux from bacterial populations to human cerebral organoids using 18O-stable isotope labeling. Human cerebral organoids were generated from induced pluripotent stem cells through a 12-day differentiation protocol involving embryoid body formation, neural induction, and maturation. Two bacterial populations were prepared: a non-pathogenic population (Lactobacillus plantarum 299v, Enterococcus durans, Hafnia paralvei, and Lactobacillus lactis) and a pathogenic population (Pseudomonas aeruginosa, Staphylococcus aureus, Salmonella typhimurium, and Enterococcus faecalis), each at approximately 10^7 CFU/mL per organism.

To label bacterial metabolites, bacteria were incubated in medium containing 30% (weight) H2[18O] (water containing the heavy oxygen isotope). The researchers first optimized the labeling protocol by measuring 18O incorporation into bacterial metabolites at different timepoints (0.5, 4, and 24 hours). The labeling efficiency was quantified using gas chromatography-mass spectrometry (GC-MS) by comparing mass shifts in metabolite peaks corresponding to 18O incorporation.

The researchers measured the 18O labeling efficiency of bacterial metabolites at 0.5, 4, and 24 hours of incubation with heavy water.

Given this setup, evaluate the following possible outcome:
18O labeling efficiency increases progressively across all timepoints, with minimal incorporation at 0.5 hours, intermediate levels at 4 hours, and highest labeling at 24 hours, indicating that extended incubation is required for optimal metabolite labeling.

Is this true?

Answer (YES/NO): NO